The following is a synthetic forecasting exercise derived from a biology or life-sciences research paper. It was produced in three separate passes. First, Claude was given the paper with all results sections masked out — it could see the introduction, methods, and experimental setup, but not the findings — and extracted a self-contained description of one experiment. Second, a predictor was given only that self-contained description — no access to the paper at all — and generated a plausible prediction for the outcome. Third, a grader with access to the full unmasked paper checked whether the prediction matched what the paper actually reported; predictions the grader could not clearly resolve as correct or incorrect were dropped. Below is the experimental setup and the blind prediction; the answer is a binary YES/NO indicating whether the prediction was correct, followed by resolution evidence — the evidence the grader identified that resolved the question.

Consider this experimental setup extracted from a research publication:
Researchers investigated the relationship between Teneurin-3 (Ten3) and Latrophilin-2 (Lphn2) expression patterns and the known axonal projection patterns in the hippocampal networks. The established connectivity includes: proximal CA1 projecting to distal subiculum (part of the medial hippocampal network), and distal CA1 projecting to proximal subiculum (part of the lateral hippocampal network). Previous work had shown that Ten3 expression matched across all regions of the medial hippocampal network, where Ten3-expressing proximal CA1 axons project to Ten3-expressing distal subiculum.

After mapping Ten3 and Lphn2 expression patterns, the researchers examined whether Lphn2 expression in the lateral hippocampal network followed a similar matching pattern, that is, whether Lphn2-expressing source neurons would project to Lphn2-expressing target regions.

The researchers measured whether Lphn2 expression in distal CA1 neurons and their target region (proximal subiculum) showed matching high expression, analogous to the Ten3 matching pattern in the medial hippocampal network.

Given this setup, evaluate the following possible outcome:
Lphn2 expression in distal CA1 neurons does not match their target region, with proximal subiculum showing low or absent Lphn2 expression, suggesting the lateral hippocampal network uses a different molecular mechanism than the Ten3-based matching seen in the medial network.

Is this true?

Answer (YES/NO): NO